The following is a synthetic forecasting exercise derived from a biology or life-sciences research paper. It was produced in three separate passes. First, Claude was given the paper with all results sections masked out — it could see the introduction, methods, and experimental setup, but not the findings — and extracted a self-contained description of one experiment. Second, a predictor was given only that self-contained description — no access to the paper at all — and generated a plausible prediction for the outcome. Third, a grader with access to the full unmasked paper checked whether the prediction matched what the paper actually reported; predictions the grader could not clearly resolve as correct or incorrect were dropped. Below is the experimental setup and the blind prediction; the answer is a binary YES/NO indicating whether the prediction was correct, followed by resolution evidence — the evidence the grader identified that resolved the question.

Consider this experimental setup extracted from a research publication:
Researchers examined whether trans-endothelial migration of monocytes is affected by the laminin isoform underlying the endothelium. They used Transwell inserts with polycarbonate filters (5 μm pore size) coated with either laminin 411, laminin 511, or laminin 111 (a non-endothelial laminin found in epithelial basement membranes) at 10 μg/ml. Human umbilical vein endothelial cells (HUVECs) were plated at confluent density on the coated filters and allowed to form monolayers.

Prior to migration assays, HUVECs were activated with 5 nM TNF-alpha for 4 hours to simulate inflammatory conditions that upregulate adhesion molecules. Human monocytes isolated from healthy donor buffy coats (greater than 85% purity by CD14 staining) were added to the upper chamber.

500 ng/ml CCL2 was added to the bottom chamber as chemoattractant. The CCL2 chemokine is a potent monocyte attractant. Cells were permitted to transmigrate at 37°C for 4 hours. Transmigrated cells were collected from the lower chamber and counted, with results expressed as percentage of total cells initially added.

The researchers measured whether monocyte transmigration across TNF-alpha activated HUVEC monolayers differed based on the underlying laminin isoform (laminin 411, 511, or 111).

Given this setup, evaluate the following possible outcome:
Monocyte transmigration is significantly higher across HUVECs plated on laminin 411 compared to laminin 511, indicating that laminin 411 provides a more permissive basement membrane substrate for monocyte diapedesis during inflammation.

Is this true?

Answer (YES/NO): NO